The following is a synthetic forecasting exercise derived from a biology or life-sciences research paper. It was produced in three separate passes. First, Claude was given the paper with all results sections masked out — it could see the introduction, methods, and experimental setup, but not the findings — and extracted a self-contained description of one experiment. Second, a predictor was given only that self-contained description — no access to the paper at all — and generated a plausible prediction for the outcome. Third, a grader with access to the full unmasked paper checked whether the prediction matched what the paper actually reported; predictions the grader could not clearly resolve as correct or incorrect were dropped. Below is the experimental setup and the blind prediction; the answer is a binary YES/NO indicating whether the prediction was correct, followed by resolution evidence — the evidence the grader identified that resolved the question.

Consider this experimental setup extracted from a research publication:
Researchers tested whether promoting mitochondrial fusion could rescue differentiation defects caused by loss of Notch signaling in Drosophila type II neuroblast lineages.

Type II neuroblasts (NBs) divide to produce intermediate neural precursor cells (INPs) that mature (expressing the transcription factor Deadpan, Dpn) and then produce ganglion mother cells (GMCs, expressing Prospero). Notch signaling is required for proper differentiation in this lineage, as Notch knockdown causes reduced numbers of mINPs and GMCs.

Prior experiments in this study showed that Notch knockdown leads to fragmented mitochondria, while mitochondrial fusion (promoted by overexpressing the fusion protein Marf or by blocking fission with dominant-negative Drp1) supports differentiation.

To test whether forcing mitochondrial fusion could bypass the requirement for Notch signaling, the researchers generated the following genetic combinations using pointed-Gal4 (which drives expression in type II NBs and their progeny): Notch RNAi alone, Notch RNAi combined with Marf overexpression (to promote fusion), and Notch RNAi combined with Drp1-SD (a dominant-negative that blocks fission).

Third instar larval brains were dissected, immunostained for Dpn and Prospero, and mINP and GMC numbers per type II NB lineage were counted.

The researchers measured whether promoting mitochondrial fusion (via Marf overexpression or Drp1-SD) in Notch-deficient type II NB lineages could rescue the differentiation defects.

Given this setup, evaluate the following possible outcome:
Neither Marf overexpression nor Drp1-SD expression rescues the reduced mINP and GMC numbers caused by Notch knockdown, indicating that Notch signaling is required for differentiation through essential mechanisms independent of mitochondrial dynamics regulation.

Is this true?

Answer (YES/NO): NO